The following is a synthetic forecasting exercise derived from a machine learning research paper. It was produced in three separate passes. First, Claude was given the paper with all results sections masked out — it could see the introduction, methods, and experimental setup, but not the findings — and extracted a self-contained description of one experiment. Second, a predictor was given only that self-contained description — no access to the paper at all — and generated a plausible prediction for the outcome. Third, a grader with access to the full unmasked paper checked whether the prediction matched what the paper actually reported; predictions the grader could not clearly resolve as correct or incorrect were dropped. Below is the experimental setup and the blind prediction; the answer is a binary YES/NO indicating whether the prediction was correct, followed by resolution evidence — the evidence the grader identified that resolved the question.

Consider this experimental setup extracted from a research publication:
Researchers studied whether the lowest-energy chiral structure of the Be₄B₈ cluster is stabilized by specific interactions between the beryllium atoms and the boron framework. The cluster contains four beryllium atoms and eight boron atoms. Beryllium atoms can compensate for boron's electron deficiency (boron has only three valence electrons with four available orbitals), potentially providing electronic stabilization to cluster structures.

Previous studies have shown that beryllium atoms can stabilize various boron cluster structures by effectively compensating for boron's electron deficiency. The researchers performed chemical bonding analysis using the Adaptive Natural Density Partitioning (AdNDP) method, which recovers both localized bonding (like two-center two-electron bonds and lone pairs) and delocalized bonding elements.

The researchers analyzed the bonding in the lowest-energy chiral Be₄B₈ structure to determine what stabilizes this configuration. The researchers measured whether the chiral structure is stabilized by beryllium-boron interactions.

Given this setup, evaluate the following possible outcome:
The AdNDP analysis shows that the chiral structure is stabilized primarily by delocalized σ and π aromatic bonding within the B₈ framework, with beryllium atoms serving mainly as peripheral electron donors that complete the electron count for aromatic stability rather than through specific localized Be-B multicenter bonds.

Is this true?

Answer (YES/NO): NO